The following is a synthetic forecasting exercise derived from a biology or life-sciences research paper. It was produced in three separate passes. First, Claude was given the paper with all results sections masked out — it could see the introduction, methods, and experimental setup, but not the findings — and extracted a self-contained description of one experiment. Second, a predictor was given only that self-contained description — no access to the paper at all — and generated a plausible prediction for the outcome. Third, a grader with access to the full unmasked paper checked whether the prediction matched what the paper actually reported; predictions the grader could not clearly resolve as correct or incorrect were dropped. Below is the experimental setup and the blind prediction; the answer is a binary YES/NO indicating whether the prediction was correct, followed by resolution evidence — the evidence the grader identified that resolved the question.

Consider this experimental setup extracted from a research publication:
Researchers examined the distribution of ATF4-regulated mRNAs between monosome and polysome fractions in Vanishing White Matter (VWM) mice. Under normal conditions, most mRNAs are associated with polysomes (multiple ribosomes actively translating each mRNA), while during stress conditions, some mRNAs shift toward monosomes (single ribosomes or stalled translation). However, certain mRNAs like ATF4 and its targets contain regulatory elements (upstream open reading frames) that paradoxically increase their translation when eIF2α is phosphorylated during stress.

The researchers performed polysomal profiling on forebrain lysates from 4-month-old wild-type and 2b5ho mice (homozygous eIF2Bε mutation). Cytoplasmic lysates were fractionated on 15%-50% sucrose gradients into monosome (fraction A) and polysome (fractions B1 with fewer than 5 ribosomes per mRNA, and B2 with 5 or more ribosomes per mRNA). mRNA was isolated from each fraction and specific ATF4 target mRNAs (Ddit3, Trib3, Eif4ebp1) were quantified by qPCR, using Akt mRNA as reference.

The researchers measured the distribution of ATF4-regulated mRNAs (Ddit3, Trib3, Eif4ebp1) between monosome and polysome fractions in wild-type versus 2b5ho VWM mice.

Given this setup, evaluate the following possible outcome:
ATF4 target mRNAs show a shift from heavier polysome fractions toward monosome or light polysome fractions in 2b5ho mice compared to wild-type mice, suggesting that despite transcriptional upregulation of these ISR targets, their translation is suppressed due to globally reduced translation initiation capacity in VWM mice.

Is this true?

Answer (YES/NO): NO